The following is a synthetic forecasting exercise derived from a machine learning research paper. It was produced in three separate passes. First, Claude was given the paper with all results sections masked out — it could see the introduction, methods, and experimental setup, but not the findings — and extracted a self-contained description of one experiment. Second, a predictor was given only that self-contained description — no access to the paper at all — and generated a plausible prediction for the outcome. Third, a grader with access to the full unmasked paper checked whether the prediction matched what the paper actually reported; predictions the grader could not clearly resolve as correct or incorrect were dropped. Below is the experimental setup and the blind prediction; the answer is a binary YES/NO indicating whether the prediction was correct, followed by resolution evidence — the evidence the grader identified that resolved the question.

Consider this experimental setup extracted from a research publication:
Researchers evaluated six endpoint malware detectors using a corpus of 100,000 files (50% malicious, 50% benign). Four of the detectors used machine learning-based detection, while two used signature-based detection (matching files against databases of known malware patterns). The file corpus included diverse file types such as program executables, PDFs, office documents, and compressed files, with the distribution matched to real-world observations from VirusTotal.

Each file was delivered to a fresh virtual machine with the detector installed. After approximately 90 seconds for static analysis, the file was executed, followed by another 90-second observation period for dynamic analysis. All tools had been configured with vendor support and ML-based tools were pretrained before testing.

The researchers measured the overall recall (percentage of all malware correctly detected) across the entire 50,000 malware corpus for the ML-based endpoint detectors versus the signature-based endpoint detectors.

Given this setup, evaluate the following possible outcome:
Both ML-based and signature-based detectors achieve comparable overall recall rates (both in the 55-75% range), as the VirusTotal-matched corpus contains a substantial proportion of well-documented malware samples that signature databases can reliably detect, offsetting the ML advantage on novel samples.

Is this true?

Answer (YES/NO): NO